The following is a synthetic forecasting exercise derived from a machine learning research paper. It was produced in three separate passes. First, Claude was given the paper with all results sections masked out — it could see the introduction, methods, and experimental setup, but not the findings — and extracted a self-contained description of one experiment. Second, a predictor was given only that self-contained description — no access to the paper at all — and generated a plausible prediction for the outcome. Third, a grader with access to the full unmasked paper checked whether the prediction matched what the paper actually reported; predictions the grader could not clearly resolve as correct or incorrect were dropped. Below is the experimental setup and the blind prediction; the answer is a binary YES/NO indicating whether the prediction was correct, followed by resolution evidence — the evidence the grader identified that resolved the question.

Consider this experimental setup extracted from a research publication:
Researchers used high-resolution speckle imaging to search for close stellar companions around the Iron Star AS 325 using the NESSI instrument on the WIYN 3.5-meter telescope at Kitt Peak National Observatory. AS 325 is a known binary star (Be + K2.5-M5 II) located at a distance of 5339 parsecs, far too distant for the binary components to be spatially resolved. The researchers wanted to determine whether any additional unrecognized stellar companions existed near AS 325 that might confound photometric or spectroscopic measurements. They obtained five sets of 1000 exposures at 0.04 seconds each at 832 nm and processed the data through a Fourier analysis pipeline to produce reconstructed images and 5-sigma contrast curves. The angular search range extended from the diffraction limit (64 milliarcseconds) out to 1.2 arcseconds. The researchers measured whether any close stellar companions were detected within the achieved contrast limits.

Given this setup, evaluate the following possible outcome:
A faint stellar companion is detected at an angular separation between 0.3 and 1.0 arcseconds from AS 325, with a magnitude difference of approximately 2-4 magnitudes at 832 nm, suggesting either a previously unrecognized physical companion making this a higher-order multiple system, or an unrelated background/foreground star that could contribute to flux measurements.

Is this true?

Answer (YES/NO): NO